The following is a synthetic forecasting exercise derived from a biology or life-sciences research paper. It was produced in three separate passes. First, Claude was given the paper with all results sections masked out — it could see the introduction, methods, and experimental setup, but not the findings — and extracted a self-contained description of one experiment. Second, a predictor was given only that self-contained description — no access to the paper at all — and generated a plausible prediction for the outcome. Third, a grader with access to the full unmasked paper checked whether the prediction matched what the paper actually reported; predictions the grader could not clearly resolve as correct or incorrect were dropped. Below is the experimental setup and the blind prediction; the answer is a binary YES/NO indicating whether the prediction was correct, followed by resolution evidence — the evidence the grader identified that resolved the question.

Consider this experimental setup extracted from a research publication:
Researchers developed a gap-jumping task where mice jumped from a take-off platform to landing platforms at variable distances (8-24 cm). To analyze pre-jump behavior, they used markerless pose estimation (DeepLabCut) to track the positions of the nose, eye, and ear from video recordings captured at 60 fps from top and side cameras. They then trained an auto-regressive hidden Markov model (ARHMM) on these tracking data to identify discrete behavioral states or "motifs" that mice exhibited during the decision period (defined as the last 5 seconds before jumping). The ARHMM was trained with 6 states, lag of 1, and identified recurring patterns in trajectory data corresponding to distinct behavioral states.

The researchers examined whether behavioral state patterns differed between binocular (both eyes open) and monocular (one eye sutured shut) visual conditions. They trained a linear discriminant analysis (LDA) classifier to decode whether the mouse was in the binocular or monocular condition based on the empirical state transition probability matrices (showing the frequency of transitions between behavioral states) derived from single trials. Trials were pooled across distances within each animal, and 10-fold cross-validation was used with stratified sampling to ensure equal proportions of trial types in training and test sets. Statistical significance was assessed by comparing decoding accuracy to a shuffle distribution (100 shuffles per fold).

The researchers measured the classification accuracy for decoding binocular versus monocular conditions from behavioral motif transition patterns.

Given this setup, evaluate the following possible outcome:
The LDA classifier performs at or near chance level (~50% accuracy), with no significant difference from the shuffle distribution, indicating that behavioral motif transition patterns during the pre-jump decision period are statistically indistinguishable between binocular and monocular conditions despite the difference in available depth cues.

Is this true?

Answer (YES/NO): NO